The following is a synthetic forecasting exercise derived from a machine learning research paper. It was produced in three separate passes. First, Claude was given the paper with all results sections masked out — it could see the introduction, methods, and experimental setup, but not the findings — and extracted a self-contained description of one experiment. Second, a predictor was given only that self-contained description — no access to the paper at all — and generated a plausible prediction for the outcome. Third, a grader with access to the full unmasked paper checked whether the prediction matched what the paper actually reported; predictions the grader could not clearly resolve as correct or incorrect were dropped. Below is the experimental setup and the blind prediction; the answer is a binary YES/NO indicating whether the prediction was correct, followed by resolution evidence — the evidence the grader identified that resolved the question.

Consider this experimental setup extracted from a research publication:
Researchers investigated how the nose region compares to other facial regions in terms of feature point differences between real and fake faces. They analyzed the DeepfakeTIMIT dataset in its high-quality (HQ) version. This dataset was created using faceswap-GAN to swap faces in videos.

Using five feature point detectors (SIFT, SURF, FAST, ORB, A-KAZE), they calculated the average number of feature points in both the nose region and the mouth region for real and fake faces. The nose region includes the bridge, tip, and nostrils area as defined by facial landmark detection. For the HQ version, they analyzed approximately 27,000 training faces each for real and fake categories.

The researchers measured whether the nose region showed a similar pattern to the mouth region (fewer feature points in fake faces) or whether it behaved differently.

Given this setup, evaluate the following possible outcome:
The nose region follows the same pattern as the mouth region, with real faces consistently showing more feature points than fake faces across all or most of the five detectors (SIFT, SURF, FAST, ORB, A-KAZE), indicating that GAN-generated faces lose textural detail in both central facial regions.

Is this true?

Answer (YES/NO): NO